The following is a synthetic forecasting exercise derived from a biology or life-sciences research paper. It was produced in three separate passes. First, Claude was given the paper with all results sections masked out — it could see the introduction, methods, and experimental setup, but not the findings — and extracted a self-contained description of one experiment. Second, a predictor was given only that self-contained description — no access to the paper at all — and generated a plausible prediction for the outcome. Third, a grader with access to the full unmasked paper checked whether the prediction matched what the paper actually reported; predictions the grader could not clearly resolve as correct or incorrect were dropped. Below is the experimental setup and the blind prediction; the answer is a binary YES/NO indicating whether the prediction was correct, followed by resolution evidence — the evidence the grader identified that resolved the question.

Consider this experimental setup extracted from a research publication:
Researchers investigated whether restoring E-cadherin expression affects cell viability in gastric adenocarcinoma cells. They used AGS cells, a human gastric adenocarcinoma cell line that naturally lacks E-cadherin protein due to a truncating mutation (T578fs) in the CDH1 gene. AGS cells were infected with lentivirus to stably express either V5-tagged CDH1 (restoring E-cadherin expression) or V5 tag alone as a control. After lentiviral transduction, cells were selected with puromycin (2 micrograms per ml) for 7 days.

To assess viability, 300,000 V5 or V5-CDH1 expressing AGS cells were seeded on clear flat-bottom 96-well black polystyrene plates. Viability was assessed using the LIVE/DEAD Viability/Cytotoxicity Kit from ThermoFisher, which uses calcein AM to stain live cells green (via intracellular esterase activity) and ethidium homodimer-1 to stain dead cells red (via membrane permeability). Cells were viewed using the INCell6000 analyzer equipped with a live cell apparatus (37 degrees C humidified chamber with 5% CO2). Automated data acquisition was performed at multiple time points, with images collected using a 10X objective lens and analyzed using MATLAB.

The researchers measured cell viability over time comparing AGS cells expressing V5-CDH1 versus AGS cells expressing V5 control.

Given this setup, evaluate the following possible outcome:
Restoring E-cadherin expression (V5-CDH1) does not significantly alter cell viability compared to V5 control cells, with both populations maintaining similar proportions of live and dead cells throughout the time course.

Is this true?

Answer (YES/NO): YES